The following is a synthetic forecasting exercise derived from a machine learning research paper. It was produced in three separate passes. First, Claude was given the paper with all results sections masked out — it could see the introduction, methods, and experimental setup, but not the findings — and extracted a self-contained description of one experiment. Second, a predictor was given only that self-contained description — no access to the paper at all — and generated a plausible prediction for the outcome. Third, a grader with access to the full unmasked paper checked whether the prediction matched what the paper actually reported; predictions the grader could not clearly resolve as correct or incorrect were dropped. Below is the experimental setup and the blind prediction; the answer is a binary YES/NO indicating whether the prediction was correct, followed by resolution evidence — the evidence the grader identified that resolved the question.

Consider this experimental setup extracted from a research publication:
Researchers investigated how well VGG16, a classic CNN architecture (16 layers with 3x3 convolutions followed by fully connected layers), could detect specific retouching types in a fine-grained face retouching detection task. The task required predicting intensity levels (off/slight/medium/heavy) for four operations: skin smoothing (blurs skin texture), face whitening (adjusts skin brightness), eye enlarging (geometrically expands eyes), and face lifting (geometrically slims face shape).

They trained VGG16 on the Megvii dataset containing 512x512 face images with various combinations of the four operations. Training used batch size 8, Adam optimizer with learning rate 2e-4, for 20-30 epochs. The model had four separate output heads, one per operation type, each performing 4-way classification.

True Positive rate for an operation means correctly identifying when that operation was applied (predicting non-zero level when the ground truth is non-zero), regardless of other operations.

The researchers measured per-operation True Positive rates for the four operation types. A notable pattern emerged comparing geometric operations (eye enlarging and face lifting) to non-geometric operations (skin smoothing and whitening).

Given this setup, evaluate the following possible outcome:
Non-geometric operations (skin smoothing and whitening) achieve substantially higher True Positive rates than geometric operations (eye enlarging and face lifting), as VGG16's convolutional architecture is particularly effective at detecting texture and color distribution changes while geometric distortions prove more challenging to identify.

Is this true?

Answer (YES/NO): YES